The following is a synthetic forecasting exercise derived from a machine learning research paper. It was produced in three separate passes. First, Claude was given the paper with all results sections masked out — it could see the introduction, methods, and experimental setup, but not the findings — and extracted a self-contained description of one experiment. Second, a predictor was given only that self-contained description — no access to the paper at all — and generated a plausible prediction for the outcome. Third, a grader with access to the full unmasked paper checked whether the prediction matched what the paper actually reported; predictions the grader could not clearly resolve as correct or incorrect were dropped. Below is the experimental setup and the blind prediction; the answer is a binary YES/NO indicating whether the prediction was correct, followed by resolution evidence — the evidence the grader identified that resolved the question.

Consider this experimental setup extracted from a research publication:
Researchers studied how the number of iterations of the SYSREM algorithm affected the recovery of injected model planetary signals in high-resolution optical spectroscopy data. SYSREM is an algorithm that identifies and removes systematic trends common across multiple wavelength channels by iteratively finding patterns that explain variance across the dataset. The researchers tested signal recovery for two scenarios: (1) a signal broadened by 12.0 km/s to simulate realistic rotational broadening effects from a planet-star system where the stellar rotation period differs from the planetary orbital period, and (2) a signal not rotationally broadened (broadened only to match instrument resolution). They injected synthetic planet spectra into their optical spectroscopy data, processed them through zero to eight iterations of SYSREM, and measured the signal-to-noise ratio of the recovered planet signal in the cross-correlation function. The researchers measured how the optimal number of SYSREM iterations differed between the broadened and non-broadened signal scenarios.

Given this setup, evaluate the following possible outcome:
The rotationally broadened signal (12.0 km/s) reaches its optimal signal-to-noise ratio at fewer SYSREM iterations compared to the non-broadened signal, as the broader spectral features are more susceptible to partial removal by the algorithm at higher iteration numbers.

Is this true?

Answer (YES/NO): YES